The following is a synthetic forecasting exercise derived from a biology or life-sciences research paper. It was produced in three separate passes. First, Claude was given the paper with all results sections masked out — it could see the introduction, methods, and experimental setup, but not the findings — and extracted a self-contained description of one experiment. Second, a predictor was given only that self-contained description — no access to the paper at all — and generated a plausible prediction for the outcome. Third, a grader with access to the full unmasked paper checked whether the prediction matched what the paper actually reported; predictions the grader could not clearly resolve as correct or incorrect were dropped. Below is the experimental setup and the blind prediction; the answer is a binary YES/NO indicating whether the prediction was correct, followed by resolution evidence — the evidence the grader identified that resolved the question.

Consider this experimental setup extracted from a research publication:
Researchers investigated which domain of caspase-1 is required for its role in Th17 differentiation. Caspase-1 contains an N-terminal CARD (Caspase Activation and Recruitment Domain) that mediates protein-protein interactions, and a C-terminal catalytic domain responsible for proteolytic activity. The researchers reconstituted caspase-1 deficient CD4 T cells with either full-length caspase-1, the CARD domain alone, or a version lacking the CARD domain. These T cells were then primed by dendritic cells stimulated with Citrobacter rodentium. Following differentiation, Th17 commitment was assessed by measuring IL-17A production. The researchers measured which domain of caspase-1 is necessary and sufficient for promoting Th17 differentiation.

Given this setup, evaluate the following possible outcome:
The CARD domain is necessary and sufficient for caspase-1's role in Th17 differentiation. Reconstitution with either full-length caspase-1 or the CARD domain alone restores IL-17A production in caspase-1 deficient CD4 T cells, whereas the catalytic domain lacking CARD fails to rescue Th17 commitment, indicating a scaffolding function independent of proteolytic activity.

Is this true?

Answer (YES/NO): NO